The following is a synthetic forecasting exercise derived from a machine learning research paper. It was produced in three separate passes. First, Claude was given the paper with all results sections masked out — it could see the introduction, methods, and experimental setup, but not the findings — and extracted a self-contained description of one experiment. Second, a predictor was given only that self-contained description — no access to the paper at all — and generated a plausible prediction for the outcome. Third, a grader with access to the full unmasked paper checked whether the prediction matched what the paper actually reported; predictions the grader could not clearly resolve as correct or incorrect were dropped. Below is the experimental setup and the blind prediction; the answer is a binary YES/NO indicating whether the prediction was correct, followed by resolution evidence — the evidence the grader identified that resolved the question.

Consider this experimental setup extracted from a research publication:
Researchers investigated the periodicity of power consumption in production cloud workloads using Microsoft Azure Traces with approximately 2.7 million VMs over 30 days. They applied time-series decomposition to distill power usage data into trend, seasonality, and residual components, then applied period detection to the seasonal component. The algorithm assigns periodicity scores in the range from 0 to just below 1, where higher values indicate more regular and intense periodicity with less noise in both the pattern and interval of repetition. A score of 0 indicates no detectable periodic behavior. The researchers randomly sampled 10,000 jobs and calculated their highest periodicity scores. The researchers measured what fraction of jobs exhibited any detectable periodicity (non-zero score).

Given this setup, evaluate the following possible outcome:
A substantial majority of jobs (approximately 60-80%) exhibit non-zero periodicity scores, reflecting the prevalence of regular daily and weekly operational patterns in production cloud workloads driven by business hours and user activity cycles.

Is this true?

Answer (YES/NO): NO